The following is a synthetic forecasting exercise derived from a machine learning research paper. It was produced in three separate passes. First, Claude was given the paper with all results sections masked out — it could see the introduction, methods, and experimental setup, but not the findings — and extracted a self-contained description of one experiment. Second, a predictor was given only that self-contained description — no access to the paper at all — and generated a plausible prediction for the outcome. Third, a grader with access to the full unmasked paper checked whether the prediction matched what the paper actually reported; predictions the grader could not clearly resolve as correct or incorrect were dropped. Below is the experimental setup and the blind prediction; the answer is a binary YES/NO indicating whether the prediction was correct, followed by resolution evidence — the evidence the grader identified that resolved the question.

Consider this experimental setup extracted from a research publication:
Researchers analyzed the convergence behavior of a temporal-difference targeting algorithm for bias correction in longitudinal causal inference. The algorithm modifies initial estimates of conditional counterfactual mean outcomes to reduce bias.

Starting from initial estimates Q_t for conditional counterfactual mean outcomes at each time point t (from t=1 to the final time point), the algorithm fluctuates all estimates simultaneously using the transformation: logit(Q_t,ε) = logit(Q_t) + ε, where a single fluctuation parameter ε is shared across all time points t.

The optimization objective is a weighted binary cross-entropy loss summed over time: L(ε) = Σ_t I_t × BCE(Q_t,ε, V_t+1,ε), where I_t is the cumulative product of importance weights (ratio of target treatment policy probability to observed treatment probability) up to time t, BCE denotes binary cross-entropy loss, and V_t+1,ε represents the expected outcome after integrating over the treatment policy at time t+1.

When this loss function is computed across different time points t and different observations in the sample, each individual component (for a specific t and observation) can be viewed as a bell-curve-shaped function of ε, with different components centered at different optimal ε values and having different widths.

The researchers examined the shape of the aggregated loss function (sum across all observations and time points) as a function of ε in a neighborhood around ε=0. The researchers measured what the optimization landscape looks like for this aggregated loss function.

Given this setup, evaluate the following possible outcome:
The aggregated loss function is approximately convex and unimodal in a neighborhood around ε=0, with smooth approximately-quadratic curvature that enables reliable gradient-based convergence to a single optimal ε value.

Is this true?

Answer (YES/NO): NO